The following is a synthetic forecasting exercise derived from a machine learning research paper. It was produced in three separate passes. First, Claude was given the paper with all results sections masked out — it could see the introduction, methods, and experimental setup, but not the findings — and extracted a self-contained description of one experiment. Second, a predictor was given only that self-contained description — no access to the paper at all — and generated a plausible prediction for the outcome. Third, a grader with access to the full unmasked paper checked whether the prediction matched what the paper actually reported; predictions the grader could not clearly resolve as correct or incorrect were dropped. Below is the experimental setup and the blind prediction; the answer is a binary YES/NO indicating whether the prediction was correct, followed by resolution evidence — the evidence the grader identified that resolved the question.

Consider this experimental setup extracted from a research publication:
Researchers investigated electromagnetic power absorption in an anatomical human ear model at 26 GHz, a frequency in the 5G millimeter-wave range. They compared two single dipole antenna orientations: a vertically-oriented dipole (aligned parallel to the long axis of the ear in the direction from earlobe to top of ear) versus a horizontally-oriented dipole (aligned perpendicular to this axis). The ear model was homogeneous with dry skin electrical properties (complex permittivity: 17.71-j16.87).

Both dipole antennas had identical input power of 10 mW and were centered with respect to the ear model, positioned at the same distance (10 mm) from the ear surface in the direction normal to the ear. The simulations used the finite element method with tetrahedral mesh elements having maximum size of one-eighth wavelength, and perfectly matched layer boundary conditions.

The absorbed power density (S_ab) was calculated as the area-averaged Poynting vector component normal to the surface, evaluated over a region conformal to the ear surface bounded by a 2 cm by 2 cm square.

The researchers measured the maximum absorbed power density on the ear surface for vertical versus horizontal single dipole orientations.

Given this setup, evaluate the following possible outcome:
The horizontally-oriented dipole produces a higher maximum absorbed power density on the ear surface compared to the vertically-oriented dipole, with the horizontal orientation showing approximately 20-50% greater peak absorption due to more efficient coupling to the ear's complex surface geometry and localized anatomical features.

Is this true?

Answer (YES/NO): NO